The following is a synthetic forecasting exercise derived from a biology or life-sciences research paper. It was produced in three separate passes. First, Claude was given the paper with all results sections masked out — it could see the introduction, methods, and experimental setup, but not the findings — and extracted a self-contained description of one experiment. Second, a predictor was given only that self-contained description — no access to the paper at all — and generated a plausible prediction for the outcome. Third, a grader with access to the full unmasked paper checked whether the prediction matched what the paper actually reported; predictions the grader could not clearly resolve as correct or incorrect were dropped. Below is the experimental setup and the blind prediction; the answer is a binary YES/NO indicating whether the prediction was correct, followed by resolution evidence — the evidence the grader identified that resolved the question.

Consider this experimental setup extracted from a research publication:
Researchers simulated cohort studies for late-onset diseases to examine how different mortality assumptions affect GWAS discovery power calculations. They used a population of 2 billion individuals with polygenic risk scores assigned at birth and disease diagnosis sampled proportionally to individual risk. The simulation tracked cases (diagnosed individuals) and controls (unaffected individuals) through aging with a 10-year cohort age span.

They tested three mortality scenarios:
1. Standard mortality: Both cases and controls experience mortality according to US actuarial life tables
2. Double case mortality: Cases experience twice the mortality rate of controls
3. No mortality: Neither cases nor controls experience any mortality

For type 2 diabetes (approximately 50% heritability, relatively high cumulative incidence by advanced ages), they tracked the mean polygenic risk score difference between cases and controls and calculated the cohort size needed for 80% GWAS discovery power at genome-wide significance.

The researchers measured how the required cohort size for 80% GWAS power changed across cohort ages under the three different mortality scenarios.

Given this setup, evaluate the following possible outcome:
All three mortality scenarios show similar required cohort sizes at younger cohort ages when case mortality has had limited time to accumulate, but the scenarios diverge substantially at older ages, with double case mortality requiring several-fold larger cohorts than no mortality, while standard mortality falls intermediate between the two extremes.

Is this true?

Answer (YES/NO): NO